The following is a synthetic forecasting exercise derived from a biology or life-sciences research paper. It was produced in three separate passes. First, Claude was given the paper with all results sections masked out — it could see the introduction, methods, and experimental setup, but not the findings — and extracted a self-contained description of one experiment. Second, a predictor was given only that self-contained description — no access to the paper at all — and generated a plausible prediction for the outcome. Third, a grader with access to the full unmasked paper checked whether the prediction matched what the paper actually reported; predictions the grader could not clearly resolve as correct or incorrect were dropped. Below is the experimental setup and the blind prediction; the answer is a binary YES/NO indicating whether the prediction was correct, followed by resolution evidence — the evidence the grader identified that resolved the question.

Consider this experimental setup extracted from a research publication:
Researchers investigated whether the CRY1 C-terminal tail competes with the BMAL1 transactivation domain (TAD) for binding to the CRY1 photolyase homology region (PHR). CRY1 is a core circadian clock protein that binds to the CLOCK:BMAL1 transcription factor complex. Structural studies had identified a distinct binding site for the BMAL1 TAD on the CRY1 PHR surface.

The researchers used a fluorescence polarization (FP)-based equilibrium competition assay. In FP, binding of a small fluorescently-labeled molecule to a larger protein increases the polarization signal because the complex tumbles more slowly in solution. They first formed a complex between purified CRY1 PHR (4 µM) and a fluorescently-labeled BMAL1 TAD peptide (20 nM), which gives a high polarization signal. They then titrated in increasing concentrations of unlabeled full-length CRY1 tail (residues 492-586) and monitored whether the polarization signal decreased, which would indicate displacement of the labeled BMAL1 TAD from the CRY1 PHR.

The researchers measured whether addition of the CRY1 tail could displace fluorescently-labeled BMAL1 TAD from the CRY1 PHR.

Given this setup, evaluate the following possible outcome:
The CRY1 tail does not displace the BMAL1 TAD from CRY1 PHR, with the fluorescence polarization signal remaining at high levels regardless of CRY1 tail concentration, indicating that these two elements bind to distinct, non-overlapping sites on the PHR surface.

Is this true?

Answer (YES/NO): YES